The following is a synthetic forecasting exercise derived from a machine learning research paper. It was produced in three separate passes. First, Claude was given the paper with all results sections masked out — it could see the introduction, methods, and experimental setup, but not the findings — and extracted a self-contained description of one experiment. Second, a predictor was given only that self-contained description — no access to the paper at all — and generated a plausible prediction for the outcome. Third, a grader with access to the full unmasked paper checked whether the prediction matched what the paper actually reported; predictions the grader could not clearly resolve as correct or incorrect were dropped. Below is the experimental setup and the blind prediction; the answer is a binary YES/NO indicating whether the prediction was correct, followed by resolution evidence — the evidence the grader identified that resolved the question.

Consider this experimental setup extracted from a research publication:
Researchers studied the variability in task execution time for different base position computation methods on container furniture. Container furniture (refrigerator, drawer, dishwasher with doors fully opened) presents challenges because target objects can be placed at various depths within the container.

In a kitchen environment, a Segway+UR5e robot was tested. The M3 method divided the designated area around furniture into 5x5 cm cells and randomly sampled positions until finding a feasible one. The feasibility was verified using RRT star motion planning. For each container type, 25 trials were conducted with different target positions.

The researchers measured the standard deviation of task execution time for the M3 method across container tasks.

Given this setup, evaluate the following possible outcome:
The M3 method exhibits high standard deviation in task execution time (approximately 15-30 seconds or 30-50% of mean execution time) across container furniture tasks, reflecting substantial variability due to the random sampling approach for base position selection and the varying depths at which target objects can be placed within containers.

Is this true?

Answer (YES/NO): NO